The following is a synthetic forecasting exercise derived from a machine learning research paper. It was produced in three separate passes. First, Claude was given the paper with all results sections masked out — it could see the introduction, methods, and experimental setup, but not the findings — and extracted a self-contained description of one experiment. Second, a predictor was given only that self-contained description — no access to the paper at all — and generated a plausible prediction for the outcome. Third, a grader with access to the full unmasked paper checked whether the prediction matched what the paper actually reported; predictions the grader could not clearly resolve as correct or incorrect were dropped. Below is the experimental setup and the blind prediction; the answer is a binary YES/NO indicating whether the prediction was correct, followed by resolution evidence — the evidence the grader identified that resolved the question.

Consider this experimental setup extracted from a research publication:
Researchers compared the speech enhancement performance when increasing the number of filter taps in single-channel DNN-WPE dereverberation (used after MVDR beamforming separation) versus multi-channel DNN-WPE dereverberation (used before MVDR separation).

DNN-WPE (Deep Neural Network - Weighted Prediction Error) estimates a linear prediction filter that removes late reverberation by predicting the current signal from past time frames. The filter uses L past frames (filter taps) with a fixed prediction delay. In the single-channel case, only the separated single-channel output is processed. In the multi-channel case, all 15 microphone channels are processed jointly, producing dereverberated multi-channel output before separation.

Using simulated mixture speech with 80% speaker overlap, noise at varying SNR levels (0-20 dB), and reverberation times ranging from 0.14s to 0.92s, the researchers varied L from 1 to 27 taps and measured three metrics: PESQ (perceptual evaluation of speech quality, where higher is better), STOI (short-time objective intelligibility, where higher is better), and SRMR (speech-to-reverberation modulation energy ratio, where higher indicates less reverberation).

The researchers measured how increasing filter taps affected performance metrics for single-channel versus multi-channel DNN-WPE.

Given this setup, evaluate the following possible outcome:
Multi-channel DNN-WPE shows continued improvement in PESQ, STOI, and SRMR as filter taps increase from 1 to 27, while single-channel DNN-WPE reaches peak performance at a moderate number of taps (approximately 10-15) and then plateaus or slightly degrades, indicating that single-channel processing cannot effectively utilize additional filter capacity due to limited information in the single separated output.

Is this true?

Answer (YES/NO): NO